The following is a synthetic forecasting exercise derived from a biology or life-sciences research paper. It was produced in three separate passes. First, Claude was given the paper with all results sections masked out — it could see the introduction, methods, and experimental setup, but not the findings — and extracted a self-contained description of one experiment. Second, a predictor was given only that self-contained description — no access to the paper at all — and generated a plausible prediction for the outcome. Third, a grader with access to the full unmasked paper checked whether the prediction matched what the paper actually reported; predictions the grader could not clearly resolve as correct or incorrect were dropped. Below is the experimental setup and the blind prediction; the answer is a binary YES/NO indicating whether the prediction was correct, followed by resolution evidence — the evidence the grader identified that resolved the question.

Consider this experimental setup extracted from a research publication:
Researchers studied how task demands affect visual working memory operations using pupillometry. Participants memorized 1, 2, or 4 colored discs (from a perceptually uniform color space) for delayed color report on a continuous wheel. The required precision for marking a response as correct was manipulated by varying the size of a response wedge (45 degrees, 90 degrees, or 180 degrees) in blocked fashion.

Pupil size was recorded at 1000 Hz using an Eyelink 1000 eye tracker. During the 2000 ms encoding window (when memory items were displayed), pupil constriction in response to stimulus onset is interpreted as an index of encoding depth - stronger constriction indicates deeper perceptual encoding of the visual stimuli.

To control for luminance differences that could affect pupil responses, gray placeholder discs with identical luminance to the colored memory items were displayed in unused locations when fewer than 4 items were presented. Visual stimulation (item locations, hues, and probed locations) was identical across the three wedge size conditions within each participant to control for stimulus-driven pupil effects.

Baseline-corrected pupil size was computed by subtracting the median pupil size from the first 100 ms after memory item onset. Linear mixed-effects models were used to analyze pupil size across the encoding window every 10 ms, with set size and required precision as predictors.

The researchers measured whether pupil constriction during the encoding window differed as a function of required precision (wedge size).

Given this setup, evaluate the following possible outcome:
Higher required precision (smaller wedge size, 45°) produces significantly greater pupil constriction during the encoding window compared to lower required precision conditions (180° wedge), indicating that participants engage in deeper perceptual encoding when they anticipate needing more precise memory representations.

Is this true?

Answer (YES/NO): YES